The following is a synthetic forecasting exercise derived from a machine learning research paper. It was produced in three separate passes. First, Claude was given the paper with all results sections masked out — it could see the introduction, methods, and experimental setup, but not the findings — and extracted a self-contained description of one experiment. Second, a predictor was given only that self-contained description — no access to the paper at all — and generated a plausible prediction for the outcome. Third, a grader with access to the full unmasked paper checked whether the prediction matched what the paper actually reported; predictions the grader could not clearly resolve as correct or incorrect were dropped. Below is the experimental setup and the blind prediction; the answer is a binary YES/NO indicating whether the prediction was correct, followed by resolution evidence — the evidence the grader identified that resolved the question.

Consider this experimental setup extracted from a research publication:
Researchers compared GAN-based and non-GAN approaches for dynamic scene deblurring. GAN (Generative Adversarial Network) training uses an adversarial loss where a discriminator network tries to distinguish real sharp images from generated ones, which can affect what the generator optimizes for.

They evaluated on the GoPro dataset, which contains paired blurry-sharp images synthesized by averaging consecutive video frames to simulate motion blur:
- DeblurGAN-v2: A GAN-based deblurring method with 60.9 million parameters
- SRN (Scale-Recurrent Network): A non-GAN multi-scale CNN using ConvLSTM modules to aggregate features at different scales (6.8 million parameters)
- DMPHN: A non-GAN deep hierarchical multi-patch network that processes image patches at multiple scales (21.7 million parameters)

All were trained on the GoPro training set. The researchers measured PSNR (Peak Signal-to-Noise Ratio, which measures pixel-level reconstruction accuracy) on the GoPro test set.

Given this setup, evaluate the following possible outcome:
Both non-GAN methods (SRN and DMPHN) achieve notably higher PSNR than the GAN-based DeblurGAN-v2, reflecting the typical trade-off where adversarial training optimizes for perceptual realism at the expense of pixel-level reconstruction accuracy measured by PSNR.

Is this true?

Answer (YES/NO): YES